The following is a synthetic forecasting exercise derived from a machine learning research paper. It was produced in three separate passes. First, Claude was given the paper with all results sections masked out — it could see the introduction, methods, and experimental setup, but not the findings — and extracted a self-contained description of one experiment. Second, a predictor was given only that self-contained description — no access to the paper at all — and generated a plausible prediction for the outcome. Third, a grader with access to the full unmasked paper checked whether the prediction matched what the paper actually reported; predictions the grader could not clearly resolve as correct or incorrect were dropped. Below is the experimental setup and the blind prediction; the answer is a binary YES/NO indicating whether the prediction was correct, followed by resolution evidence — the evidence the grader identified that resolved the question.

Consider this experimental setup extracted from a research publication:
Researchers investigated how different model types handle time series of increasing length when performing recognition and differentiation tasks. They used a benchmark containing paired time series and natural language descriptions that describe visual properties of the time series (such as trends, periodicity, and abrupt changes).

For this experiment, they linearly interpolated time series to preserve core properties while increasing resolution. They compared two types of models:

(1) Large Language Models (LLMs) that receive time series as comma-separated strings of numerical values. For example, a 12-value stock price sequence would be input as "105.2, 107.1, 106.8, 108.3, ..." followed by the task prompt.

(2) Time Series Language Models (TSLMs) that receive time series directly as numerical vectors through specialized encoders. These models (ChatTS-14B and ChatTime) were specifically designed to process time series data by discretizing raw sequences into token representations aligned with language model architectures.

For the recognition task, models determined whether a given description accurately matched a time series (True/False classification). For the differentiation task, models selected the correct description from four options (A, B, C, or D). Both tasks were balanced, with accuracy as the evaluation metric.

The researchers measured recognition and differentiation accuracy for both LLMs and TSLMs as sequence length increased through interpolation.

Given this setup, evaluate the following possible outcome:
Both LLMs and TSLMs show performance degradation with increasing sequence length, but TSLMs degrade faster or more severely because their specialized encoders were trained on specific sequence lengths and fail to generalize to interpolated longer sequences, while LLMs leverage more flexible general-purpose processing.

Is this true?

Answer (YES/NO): NO